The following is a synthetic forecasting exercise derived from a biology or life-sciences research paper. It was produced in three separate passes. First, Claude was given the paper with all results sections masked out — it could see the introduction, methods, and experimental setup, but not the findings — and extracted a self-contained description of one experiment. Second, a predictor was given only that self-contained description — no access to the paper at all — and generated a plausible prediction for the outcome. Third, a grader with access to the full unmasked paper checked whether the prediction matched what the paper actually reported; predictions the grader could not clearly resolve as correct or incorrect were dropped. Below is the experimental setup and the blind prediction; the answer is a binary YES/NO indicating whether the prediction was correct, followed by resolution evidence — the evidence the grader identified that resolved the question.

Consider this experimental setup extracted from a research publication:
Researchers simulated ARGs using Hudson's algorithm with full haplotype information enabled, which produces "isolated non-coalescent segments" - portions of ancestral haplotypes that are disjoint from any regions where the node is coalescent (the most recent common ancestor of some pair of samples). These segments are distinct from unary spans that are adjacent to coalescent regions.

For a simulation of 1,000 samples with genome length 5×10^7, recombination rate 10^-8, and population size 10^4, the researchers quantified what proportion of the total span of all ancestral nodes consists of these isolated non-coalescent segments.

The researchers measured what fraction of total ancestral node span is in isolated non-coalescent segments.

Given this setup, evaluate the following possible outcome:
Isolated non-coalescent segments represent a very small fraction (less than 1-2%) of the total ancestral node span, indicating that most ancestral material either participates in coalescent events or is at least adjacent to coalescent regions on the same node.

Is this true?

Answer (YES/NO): NO